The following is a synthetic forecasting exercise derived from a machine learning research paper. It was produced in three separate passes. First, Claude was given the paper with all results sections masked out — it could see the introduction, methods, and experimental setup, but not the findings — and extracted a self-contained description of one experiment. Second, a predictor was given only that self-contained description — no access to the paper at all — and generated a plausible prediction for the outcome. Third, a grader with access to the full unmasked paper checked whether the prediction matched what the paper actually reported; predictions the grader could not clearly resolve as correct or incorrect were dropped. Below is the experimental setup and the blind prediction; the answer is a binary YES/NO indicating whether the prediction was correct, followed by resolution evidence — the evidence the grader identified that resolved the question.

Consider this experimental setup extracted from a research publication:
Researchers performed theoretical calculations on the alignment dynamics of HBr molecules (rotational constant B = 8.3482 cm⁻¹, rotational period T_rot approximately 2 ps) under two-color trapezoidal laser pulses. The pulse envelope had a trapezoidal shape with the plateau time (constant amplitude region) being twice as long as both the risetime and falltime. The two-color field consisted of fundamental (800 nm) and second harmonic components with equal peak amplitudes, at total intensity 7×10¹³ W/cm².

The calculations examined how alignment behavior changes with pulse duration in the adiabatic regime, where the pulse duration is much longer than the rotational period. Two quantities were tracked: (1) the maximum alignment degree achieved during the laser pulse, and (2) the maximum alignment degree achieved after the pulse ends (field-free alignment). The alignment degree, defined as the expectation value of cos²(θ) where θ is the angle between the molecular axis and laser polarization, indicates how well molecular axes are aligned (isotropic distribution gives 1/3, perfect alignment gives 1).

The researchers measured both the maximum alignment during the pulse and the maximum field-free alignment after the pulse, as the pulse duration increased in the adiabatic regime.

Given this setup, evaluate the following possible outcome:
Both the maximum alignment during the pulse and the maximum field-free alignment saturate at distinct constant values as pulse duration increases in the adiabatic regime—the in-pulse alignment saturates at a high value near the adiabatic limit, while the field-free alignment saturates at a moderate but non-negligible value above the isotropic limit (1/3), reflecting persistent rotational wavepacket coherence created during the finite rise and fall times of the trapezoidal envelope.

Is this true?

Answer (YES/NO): NO